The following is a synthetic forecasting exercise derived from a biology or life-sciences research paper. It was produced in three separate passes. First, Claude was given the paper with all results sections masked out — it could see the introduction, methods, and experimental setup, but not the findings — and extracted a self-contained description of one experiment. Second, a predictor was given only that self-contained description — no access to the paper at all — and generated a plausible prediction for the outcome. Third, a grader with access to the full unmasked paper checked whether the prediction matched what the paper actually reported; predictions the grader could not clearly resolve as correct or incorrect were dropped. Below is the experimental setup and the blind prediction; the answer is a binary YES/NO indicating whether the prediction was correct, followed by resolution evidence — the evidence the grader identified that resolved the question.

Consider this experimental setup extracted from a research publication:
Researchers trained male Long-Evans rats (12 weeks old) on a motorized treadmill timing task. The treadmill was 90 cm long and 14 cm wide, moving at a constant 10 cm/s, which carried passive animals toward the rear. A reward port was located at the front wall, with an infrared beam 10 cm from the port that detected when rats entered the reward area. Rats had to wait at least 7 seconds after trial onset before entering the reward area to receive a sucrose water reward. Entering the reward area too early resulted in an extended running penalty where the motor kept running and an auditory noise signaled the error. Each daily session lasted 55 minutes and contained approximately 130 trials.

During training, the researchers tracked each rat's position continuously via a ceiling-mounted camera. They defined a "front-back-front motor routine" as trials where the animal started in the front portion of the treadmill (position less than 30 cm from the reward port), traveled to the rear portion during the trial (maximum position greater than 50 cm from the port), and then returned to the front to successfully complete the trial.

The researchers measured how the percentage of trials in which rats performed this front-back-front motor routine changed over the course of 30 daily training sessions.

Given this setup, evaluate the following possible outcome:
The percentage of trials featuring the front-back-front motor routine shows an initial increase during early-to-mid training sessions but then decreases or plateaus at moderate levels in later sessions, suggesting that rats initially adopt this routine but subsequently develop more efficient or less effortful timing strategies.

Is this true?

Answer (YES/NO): NO